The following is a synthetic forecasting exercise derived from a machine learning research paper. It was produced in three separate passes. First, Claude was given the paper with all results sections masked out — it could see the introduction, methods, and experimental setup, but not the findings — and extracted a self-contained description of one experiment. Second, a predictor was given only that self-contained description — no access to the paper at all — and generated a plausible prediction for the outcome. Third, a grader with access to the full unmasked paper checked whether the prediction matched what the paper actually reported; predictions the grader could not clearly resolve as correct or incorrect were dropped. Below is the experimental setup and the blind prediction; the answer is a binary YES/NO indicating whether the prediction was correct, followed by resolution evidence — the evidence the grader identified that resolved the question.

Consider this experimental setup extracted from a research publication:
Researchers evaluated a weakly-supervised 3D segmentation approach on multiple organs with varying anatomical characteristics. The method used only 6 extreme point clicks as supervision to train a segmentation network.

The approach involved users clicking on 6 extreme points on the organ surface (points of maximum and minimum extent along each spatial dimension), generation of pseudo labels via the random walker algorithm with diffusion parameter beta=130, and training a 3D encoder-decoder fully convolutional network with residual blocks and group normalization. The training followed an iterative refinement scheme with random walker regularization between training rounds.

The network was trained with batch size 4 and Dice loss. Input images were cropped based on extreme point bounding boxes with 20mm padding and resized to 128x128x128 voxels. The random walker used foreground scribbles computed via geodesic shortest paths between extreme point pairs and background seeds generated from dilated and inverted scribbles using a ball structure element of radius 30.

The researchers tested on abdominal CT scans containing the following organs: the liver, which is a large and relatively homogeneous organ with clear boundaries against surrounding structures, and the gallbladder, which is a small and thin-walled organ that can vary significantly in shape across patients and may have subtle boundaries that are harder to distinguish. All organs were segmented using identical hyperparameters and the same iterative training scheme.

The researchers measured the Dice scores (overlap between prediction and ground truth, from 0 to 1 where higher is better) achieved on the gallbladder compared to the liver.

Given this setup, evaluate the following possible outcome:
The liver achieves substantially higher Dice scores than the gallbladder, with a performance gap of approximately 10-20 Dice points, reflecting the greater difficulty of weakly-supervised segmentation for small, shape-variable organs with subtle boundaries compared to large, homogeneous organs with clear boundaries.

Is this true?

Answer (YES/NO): NO